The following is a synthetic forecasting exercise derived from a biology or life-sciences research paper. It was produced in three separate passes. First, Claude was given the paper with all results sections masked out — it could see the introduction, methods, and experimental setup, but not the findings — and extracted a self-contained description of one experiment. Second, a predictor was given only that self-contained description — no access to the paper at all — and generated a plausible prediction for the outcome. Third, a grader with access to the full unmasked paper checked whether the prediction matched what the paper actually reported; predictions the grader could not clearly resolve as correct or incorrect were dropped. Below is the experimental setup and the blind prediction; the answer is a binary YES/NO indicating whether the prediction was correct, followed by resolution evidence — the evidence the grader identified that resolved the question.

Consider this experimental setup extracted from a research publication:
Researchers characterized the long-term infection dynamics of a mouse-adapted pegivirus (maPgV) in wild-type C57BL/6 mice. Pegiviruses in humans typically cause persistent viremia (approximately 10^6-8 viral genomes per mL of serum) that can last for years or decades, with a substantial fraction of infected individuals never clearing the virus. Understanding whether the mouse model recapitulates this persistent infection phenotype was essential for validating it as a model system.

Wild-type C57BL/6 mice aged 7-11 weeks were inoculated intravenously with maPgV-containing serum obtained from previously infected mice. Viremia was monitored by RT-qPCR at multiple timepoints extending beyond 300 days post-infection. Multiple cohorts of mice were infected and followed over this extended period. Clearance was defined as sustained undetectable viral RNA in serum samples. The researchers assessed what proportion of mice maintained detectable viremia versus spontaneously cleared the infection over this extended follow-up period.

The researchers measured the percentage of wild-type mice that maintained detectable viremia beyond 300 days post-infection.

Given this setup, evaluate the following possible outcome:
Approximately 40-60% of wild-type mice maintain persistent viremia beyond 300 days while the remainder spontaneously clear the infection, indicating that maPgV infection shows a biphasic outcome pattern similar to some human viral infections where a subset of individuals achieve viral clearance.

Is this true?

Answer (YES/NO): NO